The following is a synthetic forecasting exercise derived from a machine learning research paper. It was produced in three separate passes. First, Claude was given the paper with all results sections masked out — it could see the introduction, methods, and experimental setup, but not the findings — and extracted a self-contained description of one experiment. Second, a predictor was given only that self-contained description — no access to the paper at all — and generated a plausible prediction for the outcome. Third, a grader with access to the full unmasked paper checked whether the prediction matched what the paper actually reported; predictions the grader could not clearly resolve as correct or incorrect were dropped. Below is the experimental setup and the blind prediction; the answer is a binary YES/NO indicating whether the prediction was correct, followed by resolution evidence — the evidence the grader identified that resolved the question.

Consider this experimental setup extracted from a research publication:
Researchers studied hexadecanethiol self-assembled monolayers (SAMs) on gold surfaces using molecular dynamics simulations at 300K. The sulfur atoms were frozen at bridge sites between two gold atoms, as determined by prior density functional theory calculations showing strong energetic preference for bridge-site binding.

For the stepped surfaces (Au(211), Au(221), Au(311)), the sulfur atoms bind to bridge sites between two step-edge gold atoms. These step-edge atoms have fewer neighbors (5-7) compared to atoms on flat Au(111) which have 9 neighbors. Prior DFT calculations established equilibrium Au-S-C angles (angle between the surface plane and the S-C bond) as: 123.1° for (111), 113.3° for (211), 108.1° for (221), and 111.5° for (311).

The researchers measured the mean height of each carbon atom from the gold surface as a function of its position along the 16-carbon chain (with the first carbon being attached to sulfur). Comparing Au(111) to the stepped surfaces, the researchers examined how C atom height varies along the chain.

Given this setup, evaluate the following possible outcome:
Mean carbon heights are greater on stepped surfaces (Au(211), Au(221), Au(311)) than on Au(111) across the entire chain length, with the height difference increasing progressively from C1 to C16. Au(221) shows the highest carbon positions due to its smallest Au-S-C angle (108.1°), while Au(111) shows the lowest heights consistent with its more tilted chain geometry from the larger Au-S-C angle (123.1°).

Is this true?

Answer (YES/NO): NO